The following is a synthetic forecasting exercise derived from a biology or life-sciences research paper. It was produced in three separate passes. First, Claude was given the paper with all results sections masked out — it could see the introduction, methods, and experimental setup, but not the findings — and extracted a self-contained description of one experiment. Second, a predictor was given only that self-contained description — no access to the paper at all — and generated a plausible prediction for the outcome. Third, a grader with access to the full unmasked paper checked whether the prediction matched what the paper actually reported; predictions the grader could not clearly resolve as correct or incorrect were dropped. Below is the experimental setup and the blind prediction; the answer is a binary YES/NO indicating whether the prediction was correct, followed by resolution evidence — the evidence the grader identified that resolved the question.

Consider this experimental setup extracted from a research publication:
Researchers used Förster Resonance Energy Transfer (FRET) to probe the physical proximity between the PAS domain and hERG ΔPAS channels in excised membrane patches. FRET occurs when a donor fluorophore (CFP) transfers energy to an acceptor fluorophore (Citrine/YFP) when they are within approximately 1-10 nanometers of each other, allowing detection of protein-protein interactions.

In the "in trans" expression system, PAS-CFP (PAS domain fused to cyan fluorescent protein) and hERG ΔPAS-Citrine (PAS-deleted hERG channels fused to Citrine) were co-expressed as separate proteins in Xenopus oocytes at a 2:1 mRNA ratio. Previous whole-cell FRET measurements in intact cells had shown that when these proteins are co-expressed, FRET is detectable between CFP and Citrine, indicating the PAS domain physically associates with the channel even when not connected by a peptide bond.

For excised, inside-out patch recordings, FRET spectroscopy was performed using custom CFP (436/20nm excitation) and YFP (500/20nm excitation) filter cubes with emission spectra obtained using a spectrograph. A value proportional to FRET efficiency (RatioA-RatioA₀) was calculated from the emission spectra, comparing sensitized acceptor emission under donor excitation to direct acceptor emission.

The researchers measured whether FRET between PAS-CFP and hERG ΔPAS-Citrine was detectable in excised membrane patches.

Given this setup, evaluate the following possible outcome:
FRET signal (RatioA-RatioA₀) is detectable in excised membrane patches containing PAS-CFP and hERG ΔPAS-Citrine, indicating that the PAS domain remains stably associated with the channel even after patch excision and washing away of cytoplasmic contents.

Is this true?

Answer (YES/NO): YES